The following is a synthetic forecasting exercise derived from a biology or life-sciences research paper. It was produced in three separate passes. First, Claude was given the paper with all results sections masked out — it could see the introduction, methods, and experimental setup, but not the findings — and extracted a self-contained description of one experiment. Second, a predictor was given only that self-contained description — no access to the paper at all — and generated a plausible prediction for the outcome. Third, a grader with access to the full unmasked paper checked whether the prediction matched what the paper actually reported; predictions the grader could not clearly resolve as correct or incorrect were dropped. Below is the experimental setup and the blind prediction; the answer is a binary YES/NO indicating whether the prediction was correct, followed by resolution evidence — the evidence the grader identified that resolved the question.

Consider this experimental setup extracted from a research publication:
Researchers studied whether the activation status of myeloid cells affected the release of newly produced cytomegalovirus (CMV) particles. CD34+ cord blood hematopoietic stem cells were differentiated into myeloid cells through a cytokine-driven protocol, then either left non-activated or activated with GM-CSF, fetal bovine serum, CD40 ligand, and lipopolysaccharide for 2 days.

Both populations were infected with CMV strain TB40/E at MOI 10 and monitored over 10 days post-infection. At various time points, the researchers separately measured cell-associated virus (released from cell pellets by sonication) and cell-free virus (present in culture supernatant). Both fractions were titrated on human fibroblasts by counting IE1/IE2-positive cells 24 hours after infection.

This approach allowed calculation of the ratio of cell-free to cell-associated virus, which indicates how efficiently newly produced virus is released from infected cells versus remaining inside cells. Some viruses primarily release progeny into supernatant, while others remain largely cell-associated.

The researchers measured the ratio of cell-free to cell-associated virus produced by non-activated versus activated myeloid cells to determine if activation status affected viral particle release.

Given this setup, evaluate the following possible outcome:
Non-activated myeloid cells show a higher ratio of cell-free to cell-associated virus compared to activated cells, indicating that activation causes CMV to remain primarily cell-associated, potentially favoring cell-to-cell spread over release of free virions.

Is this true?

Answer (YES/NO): NO